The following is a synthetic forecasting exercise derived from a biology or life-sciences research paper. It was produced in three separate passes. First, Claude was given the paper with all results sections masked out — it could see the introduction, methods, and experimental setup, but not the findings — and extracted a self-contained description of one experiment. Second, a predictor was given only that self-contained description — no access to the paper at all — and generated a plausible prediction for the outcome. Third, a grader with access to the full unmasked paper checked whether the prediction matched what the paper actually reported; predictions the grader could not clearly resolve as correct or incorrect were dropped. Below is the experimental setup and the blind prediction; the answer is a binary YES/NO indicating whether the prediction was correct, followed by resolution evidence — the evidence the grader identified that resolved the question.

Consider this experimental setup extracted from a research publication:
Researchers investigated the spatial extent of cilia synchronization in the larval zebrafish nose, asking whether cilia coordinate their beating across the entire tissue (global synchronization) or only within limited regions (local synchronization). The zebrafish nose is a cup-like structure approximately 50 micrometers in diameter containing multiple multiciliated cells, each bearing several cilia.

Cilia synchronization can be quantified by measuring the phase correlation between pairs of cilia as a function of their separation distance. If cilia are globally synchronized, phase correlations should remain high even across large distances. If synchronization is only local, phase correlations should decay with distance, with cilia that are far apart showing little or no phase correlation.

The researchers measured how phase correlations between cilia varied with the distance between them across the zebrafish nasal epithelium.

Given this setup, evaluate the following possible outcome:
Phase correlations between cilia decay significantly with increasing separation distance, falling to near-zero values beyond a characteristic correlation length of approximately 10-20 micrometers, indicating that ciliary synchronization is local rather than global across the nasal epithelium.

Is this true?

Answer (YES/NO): YES